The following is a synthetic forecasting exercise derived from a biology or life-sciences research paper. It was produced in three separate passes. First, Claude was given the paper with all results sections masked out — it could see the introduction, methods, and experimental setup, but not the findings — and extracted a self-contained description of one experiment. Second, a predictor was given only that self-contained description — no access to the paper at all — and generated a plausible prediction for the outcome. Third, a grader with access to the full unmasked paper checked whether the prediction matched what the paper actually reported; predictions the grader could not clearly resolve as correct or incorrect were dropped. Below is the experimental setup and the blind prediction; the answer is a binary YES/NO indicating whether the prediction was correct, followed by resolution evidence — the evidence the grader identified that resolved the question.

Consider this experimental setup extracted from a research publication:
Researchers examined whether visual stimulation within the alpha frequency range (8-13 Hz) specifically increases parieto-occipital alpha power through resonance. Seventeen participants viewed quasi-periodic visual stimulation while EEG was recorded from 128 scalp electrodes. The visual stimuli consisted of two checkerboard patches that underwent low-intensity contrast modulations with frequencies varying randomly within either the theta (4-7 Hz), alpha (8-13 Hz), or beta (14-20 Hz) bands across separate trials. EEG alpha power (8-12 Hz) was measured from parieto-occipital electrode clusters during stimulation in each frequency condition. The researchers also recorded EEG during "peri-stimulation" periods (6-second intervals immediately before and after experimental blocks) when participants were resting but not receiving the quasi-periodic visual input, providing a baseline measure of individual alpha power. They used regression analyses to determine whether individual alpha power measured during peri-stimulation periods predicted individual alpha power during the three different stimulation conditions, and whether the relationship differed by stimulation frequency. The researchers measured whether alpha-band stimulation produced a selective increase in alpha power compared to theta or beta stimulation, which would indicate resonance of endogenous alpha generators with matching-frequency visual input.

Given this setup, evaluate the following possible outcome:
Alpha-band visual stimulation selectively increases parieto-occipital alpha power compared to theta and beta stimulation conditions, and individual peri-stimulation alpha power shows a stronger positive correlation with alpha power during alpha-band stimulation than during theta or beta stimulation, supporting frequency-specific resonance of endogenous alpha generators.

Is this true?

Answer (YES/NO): NO